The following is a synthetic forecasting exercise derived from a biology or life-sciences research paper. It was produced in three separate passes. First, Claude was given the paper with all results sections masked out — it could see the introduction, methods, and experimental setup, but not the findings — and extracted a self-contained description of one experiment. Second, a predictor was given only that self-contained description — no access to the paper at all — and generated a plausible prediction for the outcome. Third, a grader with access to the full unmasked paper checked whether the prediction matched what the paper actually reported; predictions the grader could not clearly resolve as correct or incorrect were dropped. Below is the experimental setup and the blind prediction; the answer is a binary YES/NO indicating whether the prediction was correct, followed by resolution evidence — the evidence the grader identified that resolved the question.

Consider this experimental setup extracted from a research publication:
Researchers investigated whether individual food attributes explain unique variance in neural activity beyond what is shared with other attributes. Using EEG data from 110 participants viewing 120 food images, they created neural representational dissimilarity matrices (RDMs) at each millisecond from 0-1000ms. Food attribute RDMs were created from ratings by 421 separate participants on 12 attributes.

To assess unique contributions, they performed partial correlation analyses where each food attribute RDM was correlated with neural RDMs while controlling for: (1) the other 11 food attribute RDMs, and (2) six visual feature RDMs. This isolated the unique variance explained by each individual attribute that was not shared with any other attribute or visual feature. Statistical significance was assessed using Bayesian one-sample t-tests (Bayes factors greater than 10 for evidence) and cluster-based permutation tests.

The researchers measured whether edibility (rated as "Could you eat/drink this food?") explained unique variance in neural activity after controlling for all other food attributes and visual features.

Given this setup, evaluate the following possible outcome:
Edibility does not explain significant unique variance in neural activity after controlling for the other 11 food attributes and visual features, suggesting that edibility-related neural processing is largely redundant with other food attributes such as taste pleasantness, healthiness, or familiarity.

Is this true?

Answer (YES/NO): YES